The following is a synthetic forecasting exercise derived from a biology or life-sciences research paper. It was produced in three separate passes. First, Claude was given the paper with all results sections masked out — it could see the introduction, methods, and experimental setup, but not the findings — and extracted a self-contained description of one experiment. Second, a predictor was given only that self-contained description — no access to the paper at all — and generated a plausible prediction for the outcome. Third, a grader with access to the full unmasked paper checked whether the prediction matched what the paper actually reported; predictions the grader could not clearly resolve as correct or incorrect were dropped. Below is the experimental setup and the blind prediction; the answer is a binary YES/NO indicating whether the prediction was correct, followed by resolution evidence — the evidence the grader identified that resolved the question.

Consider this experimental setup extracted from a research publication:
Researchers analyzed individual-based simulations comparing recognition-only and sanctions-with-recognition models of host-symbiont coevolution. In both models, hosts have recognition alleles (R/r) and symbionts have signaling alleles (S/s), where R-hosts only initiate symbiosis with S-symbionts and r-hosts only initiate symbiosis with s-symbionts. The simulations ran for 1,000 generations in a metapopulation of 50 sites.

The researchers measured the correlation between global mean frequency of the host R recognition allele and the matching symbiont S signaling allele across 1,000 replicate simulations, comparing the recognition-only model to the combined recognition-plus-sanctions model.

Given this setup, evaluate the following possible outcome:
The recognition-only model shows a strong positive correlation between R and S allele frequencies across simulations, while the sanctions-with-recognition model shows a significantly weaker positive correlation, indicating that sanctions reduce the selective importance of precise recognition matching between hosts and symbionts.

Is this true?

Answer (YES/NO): NO